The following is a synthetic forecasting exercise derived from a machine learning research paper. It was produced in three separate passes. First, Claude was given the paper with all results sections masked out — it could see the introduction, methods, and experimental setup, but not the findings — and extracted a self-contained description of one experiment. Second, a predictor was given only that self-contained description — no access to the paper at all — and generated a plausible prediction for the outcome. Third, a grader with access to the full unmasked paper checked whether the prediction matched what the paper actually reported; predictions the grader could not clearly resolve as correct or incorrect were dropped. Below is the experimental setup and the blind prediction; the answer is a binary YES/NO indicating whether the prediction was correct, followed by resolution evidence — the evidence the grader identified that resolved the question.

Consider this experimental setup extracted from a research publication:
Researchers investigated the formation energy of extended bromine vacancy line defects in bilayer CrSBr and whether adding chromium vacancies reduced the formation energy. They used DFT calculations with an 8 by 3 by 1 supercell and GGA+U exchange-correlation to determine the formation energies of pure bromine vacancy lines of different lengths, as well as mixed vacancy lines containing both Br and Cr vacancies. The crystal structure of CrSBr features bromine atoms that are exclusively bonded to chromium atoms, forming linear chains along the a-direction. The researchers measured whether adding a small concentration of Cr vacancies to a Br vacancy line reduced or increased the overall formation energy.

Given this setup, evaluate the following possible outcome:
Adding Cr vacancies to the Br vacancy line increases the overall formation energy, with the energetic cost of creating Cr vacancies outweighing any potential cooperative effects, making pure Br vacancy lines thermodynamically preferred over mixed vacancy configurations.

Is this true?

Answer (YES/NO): NO